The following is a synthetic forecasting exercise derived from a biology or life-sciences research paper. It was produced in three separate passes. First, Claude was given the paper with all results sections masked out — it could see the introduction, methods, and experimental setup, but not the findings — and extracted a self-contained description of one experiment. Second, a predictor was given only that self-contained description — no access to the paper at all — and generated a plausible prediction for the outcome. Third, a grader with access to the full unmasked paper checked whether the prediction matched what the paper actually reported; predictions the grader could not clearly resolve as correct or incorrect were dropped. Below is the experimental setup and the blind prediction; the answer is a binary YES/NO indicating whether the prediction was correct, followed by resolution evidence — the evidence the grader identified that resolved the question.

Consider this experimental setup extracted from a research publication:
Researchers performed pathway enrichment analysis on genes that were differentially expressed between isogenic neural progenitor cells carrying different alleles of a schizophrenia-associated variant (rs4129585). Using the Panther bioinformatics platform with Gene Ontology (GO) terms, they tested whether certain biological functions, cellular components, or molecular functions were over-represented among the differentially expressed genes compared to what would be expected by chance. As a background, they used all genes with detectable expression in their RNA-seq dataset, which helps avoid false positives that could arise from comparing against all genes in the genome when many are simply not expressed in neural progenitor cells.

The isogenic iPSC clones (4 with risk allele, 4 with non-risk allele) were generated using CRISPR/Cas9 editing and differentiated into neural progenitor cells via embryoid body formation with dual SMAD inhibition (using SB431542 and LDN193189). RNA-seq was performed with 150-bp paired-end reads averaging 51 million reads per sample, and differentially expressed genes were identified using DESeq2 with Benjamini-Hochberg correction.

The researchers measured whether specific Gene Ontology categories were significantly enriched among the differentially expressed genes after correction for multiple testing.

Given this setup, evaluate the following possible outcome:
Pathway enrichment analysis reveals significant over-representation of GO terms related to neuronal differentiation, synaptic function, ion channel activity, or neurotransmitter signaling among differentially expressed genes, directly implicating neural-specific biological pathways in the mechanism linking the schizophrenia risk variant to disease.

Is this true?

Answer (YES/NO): YES